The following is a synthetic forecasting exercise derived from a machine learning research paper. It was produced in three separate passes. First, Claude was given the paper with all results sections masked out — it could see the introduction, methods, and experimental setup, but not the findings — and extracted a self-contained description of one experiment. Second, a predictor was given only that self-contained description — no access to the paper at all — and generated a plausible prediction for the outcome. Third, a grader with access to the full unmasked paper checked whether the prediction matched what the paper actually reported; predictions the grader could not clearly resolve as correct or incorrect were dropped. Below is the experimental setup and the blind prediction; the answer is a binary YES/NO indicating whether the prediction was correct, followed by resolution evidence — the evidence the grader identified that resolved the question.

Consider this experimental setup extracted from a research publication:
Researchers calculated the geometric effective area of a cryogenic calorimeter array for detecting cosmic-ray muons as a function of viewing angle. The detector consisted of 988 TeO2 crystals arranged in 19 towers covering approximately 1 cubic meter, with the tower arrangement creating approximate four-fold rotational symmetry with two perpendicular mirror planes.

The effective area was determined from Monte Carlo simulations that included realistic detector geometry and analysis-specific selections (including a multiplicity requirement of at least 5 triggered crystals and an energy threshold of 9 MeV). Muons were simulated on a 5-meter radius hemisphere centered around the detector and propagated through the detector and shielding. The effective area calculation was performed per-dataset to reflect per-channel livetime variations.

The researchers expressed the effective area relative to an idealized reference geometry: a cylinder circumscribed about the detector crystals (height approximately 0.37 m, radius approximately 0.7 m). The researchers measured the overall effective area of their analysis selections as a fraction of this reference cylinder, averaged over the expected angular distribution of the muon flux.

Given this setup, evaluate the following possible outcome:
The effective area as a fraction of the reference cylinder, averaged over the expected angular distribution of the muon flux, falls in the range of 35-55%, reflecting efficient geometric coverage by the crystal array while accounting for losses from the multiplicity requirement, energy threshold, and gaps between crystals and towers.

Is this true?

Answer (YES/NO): YES